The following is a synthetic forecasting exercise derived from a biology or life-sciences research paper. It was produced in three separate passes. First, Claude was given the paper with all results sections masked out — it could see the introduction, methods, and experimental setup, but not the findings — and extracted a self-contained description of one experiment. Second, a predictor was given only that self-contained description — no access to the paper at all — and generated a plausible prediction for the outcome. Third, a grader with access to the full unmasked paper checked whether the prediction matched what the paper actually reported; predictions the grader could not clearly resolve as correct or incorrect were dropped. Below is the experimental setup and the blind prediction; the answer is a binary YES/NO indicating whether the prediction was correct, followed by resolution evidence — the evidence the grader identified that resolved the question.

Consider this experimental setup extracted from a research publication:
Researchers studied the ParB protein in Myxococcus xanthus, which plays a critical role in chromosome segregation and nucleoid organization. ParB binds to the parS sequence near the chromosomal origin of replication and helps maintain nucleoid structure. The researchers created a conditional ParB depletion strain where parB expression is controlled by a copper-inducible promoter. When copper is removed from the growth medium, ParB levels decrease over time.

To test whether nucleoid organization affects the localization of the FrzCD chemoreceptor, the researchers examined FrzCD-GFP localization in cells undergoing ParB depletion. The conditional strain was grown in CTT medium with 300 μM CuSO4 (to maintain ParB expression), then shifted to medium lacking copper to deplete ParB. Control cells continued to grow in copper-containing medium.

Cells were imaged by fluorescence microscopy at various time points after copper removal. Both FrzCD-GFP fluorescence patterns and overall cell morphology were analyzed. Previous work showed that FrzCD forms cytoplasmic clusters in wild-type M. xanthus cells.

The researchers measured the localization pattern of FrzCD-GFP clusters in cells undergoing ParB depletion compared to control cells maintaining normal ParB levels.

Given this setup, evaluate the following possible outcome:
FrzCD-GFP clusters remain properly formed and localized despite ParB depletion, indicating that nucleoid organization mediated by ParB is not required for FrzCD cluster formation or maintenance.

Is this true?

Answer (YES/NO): NO